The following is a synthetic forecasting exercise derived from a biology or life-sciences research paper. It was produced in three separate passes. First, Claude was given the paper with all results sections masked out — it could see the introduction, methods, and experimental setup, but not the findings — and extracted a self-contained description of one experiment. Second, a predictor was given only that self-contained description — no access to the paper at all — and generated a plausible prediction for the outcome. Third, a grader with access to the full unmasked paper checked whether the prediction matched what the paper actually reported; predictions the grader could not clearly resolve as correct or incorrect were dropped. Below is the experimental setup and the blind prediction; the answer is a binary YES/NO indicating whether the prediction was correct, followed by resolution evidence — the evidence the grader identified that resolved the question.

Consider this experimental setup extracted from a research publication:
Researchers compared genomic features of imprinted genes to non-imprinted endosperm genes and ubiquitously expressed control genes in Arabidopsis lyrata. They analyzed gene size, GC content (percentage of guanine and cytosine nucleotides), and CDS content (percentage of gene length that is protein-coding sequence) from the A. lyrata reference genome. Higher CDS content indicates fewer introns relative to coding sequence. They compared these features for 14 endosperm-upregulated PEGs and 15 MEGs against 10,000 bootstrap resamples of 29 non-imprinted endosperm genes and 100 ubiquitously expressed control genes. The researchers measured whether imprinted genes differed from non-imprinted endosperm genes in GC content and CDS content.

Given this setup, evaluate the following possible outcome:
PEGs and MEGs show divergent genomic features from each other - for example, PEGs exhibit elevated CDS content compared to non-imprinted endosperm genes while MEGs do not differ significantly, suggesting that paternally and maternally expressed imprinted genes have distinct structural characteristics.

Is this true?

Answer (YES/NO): NO